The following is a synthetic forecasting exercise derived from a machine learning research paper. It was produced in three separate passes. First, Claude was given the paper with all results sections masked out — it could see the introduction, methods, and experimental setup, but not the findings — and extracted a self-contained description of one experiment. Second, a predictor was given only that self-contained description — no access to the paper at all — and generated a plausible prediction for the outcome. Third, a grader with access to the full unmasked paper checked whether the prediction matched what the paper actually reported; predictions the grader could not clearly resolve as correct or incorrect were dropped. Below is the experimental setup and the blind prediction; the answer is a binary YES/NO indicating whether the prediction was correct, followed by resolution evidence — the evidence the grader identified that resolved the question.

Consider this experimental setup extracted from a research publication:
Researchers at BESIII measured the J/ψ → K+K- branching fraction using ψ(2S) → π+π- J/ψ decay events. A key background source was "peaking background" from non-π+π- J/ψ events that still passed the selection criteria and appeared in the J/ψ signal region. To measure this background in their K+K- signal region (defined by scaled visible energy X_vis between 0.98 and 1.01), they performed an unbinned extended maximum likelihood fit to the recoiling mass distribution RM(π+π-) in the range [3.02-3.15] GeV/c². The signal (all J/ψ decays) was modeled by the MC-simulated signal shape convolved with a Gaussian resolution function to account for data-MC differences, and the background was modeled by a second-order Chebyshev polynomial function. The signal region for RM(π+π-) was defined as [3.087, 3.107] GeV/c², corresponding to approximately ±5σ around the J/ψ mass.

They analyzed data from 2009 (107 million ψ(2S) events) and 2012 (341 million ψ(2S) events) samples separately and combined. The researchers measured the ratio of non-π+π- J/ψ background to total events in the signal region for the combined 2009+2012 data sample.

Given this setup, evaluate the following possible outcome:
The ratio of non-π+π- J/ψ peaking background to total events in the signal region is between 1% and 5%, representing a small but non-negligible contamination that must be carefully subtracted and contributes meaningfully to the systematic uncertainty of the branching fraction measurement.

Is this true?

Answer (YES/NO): YES